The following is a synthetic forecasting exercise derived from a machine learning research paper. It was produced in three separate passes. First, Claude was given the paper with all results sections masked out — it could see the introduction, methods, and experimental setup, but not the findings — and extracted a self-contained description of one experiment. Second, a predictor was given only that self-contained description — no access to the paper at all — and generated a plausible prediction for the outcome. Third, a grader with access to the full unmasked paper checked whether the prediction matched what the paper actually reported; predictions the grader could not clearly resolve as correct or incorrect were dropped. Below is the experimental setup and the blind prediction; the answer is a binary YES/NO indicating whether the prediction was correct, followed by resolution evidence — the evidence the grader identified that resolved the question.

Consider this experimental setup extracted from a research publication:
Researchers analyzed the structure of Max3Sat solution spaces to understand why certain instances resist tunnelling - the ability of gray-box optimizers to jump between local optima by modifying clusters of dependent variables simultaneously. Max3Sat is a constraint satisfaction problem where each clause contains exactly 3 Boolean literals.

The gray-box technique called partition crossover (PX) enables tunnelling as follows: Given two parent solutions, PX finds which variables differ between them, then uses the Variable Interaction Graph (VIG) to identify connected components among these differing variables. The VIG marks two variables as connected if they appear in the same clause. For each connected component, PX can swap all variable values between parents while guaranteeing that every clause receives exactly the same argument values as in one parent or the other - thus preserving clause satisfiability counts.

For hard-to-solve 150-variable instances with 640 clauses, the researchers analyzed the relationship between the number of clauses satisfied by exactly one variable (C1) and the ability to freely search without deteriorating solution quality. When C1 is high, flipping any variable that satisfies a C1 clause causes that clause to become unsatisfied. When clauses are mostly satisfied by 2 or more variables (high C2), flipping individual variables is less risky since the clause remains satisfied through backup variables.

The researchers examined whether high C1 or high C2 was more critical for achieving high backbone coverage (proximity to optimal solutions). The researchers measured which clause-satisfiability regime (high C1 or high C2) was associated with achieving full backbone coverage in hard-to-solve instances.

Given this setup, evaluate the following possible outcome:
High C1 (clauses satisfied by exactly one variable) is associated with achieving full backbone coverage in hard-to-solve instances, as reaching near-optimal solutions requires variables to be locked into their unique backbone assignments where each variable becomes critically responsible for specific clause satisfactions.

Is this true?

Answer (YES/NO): YES